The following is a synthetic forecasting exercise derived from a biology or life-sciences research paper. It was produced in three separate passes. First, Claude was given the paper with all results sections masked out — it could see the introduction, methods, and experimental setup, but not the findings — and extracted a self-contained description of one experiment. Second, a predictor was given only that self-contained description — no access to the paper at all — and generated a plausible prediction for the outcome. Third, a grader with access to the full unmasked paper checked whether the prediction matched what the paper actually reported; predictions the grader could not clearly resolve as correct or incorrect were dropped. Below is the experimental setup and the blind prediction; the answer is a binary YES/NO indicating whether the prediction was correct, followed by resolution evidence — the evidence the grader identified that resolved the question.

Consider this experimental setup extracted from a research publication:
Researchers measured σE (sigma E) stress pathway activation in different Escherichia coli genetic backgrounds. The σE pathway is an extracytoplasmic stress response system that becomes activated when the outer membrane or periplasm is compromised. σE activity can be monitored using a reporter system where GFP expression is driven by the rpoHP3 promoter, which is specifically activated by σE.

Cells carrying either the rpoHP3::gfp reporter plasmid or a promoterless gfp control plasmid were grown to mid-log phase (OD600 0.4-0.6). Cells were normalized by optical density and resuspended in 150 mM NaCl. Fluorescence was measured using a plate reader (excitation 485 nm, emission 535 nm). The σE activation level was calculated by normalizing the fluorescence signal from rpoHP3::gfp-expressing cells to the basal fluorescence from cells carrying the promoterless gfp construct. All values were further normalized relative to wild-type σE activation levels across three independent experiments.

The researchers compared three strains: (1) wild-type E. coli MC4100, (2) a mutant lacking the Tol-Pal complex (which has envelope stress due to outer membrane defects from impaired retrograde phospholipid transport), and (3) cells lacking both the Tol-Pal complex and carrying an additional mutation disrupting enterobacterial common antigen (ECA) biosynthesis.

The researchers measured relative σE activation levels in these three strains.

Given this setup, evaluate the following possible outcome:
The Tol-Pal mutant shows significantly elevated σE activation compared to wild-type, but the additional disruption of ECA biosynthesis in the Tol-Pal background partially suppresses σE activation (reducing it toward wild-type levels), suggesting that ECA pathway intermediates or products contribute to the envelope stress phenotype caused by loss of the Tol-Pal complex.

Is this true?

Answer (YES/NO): NO